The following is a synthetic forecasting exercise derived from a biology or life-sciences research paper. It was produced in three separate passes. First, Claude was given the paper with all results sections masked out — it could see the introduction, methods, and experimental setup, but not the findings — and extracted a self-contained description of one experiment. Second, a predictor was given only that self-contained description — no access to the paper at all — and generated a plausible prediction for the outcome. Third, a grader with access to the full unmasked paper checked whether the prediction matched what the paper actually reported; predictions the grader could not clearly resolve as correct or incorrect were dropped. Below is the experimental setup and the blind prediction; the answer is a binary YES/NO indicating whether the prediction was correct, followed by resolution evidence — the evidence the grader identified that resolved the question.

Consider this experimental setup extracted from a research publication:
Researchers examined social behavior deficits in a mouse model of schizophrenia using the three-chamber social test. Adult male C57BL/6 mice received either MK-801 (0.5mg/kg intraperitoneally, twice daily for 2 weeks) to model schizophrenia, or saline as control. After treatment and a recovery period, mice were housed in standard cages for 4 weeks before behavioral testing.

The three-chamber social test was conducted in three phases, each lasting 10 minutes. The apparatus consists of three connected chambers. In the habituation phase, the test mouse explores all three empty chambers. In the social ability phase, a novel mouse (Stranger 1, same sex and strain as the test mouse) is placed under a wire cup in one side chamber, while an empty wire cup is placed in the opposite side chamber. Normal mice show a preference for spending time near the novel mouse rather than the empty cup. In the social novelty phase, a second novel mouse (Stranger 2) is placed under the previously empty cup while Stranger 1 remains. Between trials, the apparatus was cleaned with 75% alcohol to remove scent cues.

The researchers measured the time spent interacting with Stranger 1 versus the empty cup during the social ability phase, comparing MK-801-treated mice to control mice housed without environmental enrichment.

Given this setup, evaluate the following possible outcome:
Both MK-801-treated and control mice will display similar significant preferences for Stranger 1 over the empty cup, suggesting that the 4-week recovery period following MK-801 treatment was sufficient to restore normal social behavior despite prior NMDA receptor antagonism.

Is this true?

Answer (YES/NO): YES